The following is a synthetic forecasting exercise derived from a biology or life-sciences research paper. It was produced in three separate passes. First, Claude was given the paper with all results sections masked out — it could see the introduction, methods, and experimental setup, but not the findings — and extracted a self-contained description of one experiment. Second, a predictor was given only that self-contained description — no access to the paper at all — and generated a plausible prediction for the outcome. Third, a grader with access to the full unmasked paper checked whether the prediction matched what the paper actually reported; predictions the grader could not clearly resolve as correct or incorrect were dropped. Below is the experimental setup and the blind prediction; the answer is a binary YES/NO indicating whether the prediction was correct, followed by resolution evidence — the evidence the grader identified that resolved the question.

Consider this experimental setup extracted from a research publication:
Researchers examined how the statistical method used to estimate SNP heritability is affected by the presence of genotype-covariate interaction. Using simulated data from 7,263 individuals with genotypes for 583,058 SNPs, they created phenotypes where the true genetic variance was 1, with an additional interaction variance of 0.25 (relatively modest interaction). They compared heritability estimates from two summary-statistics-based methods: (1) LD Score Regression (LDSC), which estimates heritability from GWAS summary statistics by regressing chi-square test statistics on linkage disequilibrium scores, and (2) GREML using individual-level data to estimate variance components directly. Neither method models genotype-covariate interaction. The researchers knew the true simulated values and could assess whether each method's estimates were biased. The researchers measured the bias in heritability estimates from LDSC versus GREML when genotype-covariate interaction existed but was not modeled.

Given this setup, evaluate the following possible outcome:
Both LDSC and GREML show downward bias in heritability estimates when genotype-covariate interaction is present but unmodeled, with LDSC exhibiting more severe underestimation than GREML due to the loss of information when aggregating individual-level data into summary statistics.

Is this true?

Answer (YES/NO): NO